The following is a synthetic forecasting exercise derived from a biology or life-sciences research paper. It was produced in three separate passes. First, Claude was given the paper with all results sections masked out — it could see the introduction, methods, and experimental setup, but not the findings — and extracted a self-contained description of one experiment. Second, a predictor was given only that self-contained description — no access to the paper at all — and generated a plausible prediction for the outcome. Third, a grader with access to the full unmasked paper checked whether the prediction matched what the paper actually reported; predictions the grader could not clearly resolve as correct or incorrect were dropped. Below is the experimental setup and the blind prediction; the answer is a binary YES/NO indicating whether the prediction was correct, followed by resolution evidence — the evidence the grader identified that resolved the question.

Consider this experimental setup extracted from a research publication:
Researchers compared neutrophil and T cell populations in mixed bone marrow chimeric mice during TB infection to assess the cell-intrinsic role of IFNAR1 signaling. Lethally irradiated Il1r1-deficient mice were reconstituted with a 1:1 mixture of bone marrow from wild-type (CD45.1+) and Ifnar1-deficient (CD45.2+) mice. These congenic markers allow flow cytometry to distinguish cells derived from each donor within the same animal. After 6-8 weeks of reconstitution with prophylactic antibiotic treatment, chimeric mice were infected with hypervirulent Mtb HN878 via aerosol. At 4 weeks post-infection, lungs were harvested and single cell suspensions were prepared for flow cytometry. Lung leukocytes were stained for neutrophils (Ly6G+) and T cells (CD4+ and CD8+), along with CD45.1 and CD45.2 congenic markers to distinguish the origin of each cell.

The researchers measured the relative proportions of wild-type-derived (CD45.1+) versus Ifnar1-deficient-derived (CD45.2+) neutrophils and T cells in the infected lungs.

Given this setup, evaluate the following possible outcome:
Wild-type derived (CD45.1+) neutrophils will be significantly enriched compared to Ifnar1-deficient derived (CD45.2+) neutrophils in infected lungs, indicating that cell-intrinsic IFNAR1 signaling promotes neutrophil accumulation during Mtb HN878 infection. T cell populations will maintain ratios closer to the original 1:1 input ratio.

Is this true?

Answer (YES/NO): YES